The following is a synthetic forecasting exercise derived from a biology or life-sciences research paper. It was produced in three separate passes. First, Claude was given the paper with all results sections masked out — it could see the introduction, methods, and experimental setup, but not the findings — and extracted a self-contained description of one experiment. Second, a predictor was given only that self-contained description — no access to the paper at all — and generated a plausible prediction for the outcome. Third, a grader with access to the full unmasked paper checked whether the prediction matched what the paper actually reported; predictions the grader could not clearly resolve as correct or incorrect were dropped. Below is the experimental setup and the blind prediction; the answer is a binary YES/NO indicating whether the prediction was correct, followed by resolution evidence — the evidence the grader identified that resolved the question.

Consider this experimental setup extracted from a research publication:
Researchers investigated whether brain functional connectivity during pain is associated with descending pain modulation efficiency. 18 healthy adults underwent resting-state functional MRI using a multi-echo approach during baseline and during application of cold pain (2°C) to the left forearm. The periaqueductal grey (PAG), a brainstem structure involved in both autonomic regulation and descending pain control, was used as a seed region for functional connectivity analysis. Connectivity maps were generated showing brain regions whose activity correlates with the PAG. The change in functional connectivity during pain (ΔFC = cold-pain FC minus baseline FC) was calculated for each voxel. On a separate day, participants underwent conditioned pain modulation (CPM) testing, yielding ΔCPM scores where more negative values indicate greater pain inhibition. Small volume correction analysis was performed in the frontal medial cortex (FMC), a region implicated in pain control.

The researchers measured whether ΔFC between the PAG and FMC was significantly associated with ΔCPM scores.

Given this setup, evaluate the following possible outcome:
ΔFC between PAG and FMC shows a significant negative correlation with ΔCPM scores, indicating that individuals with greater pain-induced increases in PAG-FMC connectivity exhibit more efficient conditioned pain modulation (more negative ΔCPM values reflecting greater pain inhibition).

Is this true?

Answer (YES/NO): YES